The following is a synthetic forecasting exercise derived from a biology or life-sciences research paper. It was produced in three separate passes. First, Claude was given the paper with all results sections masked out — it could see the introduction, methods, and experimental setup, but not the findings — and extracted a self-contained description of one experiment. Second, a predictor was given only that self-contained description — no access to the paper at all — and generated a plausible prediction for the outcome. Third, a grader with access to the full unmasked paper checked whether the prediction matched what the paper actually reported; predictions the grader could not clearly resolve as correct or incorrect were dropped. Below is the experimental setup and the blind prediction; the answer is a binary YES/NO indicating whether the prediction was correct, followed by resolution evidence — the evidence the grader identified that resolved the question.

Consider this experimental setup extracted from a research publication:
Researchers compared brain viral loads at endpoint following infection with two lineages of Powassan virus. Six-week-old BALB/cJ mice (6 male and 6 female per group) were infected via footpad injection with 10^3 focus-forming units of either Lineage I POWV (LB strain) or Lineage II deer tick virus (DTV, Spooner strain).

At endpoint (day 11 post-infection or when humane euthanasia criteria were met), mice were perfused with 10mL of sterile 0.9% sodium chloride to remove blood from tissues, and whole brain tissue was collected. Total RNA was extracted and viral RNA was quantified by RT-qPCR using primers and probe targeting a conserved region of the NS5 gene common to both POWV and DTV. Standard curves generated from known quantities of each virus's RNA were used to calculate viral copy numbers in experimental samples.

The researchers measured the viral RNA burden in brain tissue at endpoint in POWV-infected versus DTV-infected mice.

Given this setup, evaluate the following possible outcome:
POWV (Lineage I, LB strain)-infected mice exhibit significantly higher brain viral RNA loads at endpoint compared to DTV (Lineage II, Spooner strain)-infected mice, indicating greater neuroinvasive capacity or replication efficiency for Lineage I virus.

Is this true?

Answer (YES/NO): NO